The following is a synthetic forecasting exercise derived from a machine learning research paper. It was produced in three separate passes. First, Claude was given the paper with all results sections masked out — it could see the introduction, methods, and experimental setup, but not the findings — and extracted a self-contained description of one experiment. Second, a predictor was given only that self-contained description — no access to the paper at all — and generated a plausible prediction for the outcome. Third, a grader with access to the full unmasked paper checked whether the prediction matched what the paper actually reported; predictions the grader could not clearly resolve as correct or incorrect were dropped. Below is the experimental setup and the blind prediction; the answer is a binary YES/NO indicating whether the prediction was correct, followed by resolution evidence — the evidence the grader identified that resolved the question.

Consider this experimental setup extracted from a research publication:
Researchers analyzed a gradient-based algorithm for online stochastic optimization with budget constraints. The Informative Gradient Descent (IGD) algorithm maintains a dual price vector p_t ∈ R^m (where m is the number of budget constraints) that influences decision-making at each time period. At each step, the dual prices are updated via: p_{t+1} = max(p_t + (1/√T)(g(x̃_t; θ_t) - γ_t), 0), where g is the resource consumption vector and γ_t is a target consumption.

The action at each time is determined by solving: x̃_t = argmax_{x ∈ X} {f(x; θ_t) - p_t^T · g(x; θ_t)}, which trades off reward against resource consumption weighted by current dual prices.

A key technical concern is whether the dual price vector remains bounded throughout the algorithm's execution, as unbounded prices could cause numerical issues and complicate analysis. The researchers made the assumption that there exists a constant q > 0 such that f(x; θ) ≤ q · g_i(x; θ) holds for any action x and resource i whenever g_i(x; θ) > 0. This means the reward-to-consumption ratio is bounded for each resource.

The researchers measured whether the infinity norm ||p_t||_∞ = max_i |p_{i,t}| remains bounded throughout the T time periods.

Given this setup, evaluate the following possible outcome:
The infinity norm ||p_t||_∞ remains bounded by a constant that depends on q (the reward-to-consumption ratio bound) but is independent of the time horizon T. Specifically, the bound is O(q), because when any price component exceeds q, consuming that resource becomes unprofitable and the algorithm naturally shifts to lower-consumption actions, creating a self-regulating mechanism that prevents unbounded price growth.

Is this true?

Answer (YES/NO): YES